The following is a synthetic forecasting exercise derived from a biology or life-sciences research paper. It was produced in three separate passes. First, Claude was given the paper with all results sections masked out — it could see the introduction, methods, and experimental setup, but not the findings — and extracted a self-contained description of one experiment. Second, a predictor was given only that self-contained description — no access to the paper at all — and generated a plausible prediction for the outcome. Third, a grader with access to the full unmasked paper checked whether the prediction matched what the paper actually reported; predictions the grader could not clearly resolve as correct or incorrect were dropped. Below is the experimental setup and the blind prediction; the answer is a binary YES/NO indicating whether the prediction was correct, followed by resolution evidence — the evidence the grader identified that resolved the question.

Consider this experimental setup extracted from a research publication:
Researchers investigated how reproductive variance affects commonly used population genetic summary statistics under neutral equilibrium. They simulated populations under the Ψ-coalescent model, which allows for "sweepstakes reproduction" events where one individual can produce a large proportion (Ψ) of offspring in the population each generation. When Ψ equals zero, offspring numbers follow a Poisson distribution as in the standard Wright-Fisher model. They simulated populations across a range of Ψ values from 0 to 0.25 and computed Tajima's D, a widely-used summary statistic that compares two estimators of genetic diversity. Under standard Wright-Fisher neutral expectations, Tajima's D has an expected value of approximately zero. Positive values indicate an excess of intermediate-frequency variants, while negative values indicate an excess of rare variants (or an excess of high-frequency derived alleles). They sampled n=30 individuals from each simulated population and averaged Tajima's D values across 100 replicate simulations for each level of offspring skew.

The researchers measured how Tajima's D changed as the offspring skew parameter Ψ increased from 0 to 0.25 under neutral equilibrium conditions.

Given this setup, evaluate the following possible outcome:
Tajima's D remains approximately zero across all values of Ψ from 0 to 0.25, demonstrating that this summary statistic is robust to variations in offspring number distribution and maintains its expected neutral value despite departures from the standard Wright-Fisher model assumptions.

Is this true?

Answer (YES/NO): NO